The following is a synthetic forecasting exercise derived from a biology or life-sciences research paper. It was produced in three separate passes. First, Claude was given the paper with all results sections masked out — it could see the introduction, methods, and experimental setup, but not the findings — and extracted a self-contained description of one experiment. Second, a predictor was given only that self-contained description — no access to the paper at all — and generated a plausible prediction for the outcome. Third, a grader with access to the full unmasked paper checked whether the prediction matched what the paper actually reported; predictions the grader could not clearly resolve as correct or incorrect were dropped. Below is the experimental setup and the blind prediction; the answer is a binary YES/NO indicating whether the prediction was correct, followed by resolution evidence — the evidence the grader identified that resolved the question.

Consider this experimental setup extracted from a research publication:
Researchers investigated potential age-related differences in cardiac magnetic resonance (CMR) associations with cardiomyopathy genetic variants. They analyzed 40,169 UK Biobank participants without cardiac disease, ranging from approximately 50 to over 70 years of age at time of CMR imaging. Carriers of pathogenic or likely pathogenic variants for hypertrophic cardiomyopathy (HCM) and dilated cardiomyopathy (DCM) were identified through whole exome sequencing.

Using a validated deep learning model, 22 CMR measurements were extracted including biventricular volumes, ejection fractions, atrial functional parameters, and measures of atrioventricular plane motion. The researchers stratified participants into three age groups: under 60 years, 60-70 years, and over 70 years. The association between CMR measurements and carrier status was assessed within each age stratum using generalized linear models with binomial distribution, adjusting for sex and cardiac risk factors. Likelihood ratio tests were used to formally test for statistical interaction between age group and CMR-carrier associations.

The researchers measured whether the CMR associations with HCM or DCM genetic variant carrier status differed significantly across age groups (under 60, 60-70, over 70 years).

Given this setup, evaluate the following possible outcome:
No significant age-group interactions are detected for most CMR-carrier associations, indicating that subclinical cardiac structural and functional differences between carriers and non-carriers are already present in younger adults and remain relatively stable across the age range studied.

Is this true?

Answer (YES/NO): YES